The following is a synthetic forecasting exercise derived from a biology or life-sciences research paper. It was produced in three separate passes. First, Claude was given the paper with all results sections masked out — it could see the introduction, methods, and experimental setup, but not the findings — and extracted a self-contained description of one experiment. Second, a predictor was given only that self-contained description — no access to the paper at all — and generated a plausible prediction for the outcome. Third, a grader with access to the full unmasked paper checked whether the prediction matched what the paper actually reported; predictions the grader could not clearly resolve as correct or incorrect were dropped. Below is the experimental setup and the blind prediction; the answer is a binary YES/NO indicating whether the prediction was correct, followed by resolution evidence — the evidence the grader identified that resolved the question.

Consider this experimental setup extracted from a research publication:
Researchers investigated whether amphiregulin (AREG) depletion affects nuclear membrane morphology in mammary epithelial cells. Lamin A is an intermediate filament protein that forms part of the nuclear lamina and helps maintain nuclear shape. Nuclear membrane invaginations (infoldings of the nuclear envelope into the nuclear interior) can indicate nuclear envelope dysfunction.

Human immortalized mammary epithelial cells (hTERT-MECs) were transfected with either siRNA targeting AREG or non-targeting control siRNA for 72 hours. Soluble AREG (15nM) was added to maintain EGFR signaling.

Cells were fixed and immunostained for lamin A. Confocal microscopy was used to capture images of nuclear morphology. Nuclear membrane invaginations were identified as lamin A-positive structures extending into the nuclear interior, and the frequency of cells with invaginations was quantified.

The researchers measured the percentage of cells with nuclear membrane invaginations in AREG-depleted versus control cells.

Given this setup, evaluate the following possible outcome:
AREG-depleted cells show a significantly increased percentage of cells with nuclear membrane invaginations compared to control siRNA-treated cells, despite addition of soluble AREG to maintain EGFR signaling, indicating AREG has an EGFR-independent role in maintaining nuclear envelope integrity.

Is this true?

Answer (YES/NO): YES